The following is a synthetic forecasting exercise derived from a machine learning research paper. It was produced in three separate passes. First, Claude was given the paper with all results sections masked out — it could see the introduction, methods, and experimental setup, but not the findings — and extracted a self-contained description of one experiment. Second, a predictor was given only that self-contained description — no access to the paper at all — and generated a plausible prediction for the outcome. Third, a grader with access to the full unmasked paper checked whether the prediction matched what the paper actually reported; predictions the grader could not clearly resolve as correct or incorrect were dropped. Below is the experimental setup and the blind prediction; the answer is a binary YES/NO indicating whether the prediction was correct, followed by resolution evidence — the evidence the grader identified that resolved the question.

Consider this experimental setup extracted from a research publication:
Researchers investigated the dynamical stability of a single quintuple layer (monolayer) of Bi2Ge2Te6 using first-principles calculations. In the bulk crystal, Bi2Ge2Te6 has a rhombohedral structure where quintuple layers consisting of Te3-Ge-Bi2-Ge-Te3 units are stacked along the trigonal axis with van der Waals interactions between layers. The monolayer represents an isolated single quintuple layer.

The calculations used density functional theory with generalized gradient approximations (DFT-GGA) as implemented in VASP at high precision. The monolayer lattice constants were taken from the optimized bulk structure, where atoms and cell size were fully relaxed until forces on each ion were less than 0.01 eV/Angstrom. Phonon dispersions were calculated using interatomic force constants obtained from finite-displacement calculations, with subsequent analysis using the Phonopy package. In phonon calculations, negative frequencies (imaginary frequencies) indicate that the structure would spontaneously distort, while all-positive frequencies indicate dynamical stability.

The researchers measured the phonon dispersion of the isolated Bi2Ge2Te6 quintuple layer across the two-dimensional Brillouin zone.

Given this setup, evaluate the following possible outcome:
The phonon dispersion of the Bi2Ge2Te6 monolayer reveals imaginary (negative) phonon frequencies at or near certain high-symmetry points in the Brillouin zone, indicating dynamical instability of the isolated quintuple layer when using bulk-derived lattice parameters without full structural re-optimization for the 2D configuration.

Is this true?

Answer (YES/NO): NO